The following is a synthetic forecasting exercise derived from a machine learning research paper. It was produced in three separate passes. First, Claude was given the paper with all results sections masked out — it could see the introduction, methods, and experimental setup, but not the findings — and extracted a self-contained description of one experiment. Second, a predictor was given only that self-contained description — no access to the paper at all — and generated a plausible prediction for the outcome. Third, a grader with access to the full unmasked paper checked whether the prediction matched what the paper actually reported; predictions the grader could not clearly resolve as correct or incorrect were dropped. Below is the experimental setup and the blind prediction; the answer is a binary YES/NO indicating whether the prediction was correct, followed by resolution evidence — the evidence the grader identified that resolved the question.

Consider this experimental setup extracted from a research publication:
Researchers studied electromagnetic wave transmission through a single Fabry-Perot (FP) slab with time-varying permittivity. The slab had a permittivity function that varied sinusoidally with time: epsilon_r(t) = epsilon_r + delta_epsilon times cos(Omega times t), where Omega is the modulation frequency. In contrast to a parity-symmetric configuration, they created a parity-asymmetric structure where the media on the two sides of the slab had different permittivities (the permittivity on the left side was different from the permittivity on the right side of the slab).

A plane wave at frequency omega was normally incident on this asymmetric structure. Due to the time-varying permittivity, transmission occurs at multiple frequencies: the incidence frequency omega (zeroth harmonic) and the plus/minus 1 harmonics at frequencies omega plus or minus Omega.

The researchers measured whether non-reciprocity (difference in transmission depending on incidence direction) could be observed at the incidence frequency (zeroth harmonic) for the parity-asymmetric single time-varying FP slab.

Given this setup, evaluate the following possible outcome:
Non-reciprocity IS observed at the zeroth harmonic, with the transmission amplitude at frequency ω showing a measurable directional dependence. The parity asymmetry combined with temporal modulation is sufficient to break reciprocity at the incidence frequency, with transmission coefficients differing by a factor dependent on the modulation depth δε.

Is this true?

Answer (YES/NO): NO